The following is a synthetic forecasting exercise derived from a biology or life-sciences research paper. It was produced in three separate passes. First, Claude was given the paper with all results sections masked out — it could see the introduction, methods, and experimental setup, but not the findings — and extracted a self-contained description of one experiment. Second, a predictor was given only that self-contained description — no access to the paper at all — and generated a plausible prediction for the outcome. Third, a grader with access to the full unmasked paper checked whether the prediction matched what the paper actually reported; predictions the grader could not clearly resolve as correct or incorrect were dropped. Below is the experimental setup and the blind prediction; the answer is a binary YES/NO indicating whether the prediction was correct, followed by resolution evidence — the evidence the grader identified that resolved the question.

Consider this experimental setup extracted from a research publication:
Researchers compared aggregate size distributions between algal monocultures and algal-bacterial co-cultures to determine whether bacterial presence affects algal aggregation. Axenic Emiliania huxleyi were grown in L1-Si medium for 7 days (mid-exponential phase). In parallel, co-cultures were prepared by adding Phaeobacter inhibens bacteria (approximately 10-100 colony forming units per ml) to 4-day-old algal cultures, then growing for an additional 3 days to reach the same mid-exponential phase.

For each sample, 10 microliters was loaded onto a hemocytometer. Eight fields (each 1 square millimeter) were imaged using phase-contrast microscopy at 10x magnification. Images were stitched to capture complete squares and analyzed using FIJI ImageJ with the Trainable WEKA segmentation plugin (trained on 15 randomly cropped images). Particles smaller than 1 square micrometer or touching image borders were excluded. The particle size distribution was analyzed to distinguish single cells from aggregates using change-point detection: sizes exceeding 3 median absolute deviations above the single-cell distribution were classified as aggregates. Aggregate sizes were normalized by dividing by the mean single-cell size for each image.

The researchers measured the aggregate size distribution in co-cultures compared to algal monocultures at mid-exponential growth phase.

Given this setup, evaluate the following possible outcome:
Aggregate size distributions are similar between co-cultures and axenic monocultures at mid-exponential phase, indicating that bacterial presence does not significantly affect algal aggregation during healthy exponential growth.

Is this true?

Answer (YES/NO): NO